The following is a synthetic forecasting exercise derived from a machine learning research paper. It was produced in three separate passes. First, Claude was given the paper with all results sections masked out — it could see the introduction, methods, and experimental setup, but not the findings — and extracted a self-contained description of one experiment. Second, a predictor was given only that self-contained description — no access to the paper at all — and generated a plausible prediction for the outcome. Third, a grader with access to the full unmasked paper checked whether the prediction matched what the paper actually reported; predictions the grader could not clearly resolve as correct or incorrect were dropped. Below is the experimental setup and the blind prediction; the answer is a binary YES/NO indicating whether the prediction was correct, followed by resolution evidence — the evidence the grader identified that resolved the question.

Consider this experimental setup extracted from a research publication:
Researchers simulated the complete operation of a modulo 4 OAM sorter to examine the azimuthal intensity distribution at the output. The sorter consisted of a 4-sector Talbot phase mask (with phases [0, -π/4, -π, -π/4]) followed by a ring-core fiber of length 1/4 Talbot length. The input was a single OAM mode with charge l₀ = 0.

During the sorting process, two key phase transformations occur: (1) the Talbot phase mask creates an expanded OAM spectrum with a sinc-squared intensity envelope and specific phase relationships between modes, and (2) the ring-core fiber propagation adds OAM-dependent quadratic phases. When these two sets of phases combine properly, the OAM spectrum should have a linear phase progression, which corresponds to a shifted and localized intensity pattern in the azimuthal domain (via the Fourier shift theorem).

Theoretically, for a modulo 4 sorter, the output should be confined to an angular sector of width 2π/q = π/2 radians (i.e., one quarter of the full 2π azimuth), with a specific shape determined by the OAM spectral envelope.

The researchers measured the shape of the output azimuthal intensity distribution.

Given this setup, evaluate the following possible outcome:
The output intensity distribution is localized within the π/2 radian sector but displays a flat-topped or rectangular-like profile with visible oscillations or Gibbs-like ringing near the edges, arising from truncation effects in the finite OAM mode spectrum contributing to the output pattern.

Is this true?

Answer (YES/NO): NO